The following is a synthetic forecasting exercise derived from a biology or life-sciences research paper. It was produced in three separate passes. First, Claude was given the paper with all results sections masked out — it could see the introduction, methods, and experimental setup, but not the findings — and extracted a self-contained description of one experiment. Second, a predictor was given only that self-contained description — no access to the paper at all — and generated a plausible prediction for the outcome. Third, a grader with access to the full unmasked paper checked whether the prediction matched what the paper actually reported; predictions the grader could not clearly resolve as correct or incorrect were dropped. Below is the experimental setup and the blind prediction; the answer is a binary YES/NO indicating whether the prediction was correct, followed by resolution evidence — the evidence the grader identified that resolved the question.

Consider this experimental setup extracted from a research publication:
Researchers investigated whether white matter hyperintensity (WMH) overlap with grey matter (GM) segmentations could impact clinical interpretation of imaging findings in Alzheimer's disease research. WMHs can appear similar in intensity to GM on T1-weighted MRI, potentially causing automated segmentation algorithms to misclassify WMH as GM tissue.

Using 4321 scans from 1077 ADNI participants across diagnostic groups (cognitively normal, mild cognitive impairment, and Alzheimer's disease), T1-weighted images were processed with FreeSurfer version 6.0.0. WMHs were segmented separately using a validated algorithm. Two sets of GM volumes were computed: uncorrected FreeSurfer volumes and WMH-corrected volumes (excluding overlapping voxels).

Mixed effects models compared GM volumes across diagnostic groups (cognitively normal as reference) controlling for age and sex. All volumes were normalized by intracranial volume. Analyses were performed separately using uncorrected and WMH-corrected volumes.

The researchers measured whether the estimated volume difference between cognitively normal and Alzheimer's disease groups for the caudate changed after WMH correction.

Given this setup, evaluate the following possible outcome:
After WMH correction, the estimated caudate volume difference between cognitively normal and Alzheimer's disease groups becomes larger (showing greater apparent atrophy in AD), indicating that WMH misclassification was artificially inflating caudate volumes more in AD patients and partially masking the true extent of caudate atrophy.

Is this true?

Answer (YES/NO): YES